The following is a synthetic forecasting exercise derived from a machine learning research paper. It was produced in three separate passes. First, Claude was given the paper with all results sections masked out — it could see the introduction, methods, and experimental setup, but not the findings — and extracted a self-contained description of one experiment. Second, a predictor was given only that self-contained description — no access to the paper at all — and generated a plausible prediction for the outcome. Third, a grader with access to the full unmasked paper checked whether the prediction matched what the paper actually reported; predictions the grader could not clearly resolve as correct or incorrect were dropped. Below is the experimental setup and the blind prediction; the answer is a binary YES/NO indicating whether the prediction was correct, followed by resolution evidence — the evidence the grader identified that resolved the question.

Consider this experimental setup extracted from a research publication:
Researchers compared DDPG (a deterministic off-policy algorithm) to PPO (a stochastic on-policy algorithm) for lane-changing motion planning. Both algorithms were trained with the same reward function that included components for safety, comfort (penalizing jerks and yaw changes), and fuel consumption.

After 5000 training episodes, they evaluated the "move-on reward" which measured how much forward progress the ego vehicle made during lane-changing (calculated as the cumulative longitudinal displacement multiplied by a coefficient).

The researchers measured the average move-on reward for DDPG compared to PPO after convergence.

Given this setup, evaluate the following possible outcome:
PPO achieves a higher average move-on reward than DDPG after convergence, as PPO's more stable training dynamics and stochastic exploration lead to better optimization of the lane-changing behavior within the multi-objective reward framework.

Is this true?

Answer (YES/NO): NO